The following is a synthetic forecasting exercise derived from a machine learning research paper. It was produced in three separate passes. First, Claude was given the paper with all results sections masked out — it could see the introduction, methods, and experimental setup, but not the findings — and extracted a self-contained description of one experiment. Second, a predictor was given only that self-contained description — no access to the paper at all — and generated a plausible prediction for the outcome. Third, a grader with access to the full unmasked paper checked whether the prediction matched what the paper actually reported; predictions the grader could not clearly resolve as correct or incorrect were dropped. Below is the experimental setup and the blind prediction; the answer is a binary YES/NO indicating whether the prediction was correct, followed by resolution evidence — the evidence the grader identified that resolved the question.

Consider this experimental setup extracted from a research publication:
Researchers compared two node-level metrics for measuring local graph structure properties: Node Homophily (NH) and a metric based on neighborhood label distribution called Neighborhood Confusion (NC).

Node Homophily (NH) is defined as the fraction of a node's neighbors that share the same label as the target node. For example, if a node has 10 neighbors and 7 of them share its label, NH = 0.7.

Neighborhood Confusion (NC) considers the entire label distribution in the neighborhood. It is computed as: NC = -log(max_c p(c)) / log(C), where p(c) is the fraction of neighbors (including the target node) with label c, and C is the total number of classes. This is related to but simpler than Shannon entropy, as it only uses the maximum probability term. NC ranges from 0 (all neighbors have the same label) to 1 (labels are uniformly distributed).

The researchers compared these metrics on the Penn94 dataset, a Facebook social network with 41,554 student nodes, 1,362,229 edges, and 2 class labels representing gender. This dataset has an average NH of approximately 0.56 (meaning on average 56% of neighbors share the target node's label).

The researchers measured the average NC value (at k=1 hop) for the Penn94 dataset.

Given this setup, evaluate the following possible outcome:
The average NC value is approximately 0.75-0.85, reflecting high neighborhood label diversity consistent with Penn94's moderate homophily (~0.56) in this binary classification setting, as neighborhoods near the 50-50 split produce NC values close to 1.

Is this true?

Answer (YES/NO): NO